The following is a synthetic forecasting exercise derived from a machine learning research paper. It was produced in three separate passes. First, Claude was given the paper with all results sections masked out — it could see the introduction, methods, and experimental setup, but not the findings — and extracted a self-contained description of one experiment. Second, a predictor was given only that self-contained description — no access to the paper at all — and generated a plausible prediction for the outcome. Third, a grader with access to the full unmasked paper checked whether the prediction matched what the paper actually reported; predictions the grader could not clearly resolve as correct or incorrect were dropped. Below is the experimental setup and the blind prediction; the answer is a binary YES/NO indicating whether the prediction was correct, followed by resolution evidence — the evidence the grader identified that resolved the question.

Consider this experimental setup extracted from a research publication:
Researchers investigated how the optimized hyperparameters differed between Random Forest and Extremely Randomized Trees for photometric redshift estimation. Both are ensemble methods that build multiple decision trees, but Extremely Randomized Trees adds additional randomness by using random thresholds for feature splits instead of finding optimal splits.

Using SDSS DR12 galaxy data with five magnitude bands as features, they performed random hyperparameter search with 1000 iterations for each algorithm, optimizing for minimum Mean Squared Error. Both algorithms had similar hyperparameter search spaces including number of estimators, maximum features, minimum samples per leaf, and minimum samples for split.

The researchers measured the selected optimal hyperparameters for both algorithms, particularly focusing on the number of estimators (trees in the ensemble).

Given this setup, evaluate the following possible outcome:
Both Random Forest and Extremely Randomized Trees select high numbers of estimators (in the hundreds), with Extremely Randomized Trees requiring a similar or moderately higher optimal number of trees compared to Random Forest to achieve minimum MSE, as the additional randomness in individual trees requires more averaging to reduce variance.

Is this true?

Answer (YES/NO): NO